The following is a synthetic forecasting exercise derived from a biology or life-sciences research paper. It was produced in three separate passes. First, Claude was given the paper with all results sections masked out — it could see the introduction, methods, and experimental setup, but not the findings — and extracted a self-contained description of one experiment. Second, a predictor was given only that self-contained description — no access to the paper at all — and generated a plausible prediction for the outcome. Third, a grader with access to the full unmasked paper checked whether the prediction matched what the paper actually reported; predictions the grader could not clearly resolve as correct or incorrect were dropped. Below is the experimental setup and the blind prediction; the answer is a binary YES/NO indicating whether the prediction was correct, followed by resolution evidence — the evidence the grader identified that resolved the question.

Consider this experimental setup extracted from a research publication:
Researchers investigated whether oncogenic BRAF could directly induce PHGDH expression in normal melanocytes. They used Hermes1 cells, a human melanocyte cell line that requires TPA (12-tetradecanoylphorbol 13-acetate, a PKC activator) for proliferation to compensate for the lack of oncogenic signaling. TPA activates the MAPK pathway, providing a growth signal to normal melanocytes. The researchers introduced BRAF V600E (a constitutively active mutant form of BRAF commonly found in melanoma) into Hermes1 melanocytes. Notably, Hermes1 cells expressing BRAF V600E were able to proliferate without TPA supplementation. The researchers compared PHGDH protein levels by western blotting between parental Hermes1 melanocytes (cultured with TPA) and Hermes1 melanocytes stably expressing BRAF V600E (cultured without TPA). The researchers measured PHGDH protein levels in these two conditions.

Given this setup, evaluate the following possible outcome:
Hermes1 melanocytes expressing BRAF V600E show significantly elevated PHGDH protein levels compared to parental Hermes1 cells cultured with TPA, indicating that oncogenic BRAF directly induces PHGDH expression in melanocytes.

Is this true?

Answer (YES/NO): YES